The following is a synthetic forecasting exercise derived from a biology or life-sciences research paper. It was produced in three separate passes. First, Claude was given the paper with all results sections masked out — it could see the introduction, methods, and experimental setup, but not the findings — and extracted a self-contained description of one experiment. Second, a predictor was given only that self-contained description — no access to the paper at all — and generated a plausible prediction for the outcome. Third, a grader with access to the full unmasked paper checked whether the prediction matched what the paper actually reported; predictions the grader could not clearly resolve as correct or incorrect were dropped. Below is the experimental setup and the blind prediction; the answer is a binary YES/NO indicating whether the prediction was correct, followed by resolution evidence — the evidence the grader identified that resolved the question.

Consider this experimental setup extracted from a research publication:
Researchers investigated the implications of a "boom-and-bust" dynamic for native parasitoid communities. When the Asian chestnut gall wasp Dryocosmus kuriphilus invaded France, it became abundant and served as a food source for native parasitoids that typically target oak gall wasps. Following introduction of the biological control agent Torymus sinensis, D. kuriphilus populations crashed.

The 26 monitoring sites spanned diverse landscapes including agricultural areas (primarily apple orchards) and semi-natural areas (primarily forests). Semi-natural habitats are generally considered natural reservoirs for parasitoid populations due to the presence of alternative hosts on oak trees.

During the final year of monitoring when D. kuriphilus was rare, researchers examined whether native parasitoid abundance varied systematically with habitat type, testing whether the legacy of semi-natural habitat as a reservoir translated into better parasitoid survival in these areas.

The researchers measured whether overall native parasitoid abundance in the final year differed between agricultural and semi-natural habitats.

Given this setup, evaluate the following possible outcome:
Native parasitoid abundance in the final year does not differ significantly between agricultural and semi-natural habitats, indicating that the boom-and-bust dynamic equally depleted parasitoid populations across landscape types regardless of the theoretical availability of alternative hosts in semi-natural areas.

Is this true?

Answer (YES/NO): NO